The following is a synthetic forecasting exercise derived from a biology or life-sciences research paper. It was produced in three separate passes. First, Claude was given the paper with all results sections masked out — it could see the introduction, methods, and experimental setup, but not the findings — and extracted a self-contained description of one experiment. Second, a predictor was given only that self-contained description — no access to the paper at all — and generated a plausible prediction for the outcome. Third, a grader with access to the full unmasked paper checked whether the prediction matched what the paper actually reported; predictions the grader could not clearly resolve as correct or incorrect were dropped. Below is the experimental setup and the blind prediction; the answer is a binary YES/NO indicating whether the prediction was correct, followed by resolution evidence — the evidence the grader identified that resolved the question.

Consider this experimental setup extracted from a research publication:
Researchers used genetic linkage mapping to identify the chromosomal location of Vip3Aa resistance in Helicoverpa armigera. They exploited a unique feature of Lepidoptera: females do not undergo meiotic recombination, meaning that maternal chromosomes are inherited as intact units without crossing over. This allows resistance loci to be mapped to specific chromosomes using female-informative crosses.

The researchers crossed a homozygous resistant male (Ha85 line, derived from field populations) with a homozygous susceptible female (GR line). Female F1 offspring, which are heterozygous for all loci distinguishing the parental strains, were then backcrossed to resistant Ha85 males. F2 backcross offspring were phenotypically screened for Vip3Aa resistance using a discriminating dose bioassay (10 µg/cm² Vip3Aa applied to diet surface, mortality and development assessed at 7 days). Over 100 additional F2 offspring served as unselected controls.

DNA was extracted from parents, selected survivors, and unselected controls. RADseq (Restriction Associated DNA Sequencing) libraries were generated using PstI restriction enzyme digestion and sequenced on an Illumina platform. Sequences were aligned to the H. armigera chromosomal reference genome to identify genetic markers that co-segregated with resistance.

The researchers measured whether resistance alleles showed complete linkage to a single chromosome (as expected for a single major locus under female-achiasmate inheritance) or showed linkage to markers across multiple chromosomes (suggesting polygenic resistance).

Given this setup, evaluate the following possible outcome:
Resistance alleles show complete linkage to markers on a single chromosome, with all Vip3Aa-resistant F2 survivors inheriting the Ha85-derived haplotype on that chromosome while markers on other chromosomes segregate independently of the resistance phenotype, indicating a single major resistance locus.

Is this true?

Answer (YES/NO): YES